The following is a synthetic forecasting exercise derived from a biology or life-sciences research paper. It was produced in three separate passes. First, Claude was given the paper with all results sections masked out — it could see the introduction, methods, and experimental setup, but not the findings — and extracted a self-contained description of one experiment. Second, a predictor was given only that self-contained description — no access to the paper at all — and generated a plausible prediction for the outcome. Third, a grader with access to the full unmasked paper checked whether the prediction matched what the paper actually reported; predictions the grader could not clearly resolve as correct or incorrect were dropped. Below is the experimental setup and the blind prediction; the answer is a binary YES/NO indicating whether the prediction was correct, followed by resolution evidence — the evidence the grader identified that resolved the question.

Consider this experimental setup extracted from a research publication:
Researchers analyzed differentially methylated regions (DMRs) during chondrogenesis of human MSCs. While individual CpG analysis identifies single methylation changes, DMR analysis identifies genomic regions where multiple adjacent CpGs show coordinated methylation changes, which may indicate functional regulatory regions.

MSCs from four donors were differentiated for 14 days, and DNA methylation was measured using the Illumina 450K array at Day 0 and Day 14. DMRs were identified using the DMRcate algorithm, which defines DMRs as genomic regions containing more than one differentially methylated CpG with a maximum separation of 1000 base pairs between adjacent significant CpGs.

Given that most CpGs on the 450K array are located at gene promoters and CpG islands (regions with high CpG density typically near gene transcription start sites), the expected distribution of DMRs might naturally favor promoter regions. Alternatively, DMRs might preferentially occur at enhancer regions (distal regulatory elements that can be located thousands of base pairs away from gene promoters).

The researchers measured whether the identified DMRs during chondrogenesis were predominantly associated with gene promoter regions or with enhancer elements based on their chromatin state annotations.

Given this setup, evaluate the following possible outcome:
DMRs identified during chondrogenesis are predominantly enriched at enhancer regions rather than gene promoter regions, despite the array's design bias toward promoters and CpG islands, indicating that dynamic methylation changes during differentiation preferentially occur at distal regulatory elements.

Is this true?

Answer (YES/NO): YES